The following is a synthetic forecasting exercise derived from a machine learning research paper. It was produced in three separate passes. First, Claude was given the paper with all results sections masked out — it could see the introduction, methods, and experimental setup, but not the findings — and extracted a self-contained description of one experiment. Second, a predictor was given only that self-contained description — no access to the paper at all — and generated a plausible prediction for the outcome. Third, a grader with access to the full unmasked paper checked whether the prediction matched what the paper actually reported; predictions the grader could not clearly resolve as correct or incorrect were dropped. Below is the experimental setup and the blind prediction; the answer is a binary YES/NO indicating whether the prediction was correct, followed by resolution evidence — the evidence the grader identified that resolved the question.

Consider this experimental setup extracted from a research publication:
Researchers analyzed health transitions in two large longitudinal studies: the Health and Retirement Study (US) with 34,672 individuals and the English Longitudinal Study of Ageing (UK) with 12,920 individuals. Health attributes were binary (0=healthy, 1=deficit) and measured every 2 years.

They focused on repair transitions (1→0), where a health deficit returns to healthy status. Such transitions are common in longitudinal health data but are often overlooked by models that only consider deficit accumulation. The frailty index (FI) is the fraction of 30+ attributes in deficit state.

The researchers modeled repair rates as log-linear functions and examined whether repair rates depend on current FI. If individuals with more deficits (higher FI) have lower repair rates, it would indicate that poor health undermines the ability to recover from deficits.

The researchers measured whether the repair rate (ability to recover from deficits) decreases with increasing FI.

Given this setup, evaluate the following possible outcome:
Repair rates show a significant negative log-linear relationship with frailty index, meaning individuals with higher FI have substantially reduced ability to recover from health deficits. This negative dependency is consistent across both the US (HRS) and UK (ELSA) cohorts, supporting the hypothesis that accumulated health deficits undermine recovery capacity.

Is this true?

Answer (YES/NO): YES